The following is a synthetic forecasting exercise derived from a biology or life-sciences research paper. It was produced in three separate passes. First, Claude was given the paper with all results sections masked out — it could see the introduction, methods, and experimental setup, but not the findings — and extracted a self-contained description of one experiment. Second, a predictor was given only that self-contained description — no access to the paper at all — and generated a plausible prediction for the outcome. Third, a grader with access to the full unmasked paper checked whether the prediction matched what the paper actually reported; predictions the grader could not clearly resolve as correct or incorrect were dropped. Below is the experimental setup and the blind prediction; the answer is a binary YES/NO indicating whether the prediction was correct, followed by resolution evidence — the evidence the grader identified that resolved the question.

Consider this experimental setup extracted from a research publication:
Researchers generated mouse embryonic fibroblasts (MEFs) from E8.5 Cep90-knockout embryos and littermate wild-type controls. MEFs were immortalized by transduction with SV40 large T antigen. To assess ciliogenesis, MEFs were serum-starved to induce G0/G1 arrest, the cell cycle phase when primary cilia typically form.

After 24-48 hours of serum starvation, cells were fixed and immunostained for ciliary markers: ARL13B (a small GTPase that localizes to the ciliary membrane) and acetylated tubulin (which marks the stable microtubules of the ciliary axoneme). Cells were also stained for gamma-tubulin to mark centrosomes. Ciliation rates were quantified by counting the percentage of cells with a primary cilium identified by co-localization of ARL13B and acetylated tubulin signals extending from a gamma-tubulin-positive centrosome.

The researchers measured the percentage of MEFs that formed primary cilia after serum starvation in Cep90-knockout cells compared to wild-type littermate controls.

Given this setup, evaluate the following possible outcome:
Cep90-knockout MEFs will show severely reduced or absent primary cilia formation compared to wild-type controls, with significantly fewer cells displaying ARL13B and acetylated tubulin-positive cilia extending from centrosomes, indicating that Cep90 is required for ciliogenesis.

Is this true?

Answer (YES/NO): YES